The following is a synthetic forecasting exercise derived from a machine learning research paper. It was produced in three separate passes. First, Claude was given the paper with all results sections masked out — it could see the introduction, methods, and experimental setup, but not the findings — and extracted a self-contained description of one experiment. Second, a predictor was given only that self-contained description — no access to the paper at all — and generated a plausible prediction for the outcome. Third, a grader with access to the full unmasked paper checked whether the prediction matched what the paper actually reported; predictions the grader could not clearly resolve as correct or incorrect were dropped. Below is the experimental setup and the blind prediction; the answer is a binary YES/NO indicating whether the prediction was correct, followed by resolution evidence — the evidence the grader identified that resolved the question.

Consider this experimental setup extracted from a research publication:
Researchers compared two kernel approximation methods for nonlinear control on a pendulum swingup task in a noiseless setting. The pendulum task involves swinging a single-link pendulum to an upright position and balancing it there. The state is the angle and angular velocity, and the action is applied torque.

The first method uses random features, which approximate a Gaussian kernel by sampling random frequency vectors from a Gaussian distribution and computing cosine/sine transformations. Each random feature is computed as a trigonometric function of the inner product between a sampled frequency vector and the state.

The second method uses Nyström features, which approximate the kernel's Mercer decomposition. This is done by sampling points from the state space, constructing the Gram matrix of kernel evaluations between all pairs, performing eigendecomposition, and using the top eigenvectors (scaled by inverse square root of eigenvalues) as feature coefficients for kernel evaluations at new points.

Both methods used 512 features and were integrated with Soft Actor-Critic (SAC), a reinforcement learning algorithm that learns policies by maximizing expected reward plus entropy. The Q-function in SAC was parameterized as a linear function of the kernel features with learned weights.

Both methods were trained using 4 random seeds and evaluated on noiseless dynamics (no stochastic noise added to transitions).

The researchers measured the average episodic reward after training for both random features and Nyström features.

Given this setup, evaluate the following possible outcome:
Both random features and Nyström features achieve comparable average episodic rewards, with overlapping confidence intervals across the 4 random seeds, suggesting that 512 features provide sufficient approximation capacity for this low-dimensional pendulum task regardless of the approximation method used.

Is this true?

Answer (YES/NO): NO